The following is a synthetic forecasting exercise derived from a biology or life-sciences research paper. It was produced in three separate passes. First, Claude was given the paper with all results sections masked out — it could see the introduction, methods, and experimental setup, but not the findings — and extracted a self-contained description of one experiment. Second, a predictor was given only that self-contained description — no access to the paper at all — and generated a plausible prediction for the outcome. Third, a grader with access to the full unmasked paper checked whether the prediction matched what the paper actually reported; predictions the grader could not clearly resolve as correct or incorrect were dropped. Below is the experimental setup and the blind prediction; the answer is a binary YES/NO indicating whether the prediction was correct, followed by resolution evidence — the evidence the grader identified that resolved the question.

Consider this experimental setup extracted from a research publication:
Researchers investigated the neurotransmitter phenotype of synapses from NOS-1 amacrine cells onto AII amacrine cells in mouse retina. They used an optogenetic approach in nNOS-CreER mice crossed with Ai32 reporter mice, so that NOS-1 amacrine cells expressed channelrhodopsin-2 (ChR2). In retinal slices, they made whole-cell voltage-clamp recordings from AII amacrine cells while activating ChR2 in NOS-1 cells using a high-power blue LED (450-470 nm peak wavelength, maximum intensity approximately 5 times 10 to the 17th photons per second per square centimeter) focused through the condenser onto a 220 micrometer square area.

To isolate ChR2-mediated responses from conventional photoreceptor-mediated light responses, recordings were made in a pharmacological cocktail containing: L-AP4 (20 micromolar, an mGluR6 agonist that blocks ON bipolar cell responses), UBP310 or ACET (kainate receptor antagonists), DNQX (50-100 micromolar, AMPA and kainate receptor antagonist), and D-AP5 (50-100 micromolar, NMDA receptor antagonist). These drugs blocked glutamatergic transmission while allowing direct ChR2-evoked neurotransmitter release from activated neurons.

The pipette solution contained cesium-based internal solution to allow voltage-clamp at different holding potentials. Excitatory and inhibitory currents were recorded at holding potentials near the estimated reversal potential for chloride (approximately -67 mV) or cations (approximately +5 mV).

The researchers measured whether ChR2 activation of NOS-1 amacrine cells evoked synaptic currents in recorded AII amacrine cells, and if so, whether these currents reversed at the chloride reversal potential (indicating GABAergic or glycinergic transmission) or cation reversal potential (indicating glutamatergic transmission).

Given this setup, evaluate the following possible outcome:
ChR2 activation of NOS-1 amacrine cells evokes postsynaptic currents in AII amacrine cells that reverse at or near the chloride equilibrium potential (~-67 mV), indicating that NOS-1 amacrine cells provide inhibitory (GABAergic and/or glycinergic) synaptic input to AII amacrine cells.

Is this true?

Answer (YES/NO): YES